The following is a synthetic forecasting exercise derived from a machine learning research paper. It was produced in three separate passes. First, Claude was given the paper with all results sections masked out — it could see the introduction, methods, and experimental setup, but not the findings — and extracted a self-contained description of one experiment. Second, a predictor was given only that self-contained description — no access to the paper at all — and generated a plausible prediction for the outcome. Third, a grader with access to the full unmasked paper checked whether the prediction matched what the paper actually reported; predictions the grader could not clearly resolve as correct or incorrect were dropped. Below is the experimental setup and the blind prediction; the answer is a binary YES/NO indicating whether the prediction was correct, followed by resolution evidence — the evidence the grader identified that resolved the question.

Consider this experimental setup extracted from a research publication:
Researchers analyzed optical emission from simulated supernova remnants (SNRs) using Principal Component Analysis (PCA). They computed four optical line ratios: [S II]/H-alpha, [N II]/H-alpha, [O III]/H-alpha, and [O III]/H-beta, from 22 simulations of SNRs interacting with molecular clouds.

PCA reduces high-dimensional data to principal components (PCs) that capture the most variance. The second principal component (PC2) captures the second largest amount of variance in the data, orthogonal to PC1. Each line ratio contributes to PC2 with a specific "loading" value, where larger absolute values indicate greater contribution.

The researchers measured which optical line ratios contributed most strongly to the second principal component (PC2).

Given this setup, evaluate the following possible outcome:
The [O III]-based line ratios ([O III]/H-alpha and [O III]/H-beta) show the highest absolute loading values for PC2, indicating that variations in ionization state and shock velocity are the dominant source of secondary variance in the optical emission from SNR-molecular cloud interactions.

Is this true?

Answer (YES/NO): YES